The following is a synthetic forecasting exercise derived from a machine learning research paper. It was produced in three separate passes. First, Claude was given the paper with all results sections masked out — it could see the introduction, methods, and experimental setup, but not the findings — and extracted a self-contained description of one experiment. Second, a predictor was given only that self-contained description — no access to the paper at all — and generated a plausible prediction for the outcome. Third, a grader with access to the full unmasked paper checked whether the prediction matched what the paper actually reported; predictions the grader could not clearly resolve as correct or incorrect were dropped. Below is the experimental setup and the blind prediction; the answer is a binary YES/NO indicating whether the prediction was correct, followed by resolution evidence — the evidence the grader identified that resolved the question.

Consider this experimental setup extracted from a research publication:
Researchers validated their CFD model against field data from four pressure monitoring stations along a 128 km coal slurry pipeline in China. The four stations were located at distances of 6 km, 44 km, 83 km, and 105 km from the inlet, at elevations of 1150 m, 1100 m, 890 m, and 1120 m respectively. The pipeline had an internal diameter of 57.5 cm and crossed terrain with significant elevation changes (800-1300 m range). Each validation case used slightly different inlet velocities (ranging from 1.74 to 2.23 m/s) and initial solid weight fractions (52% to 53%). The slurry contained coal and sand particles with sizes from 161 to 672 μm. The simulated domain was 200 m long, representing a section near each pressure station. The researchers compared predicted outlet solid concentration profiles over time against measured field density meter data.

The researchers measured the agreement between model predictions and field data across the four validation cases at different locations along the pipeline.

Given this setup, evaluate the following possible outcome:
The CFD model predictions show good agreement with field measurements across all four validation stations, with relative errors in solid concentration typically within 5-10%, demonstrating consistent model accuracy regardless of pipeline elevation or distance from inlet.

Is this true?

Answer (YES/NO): NO